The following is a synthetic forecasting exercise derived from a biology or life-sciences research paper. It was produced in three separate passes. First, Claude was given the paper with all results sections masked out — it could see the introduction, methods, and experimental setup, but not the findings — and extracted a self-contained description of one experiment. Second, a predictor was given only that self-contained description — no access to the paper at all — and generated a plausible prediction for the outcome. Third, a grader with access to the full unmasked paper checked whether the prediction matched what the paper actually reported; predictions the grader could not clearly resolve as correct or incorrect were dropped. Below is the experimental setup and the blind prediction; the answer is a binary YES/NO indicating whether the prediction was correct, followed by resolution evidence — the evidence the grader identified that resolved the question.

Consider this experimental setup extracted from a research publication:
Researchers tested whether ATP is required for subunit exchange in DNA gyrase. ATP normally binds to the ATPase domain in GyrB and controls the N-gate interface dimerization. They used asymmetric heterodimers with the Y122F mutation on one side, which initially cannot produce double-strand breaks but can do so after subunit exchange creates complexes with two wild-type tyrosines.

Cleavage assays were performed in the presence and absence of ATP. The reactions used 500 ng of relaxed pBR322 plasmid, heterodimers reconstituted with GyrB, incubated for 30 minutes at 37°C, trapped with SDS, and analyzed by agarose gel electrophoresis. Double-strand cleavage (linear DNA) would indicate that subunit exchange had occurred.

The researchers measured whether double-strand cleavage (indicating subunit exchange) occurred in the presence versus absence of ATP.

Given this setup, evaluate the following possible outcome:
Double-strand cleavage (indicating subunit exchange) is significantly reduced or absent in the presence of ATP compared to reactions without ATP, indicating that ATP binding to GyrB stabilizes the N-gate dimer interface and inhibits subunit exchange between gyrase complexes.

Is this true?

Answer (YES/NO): NO